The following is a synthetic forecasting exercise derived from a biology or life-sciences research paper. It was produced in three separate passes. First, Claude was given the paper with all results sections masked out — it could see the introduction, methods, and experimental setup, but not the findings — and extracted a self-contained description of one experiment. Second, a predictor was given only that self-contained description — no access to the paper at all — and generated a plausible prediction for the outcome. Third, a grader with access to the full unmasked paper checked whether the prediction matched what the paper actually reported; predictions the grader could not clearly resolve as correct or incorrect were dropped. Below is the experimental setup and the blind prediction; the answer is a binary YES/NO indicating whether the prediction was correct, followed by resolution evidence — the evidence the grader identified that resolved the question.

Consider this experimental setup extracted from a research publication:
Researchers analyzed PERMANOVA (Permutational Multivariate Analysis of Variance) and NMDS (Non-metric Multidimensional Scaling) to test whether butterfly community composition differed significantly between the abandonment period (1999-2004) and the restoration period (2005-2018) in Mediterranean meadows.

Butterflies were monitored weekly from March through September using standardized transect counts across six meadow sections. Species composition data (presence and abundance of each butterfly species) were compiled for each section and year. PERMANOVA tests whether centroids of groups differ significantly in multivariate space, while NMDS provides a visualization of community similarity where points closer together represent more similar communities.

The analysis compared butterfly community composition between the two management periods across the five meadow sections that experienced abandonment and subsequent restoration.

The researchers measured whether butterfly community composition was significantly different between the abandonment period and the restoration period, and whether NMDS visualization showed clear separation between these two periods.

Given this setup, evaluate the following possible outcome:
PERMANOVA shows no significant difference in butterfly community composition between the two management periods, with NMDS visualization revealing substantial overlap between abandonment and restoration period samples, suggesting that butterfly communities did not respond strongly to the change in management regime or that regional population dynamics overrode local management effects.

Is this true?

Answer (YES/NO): NO